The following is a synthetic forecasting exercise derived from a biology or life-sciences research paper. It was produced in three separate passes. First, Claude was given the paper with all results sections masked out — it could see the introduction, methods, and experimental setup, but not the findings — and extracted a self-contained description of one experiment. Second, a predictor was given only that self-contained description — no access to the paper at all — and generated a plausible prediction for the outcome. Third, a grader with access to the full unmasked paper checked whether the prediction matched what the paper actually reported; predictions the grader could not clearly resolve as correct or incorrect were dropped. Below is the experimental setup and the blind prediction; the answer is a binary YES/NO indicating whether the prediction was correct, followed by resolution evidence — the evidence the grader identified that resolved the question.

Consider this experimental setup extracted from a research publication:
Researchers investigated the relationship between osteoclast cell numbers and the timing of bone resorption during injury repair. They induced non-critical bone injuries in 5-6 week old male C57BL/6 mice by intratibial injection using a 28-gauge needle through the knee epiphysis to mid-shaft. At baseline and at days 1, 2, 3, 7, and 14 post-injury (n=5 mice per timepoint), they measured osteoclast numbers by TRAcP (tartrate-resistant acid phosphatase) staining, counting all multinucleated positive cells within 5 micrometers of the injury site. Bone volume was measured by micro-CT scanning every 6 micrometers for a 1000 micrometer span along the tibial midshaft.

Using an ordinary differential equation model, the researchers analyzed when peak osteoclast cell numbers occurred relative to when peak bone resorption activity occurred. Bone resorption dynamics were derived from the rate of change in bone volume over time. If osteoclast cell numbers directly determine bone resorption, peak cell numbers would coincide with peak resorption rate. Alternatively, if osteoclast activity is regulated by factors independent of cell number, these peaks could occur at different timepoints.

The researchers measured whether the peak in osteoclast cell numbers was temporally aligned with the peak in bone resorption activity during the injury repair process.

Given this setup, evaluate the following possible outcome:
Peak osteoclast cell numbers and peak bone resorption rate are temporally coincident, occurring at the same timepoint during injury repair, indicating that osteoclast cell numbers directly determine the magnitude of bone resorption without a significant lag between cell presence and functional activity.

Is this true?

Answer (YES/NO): NO